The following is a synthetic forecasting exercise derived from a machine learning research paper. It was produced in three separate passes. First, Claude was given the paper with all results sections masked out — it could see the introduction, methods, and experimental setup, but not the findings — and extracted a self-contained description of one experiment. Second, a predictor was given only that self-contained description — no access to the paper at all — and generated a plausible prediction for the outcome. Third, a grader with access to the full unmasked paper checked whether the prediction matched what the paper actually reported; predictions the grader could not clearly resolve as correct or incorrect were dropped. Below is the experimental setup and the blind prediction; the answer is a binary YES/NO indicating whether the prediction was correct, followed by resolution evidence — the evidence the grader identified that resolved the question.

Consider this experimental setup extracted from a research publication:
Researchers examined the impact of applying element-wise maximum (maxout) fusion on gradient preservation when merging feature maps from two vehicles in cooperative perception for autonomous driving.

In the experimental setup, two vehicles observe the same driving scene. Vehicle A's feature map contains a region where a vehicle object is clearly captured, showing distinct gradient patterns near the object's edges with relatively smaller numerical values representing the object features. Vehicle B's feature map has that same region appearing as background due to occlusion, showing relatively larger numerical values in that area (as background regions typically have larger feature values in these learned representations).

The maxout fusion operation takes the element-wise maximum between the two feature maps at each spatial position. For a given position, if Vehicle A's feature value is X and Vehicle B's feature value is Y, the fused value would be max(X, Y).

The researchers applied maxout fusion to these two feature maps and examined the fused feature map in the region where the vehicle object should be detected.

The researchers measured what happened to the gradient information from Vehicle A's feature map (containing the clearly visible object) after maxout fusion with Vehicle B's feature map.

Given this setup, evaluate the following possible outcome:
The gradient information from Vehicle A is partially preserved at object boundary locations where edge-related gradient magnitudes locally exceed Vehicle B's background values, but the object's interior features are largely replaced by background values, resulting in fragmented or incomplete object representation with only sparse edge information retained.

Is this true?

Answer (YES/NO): NO